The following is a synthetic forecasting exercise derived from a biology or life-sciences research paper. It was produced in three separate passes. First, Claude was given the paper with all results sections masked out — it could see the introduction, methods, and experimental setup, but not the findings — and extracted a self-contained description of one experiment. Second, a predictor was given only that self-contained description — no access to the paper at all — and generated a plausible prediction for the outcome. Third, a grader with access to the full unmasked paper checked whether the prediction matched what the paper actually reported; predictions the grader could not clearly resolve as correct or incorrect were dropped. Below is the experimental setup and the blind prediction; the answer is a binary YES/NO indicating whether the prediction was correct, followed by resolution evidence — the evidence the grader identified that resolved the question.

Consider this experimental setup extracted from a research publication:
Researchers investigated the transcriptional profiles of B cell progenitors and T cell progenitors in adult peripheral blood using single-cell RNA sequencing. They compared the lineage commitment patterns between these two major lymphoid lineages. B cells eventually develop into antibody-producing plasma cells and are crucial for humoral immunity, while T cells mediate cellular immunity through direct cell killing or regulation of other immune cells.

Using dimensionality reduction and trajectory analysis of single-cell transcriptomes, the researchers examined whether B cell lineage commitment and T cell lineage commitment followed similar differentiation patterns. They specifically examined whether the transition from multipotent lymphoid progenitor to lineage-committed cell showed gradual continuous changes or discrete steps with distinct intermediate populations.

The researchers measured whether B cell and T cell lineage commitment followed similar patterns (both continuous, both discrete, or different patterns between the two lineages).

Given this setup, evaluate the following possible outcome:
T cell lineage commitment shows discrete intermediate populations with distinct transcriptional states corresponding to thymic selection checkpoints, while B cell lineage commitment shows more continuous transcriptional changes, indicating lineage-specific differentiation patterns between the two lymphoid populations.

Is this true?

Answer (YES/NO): NO